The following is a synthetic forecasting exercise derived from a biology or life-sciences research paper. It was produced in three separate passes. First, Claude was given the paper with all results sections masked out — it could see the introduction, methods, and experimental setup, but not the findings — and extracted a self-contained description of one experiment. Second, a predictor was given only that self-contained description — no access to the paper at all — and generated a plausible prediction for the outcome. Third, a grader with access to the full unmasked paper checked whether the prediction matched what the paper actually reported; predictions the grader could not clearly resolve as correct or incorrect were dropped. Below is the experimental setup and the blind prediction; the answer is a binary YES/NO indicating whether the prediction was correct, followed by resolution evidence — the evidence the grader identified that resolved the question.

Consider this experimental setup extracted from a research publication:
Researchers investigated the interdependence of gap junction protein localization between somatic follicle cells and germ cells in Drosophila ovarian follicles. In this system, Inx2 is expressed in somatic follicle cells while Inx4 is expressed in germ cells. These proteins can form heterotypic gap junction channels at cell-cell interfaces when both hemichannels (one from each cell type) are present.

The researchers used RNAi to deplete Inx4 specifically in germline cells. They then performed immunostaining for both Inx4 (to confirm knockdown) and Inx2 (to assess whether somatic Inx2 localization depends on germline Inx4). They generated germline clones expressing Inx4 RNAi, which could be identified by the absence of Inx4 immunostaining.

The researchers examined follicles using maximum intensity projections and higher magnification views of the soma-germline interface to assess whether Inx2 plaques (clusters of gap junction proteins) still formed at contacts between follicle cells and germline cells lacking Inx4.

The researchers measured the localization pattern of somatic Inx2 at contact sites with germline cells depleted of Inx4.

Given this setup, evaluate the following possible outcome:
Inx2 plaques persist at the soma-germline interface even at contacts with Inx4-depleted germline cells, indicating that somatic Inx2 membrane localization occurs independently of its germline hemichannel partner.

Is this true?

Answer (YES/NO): NO